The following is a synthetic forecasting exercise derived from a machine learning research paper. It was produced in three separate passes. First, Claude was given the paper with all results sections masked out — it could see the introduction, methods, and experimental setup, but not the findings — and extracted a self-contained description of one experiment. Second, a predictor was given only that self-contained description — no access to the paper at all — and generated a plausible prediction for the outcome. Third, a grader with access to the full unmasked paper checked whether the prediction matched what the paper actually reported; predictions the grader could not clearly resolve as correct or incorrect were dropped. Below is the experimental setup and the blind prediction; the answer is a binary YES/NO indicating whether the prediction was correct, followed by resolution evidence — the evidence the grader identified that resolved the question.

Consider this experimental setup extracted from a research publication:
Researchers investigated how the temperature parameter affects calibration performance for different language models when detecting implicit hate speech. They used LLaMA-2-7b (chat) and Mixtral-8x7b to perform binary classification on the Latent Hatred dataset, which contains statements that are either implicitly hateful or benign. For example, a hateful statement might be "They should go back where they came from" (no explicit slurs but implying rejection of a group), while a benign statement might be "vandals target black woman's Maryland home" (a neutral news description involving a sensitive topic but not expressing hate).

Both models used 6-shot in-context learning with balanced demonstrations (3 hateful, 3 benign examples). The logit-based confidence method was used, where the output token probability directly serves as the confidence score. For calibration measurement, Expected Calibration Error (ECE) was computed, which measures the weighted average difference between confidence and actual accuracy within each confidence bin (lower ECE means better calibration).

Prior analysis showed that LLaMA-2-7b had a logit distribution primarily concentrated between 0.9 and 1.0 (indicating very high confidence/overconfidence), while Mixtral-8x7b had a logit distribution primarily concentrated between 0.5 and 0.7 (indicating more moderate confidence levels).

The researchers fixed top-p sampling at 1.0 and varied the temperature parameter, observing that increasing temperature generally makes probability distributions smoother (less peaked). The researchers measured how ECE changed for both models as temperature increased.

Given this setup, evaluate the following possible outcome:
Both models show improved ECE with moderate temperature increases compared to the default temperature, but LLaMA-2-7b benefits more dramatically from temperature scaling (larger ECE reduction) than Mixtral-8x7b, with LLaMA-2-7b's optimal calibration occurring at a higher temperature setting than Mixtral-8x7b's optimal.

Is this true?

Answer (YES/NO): NO